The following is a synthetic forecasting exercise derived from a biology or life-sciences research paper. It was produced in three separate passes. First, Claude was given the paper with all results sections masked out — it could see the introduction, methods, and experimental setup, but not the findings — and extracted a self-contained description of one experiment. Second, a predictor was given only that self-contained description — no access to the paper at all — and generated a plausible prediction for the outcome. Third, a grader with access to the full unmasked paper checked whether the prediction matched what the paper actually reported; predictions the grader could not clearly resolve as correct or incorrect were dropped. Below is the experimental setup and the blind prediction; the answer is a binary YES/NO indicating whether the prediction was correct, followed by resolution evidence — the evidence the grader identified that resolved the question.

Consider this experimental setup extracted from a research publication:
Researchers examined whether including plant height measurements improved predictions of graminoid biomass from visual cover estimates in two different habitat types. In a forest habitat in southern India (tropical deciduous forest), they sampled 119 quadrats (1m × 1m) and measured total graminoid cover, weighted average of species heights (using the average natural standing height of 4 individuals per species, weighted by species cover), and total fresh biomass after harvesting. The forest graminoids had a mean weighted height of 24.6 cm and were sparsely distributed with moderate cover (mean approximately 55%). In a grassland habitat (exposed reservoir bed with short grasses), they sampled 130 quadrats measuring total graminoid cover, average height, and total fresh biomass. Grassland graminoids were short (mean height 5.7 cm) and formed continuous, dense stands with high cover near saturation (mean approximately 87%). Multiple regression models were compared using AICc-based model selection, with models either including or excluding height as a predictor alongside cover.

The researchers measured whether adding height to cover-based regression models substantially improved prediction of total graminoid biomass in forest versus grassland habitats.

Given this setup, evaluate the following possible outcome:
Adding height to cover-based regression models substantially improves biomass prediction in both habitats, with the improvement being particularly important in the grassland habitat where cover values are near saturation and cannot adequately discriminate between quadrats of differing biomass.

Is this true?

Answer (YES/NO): NO